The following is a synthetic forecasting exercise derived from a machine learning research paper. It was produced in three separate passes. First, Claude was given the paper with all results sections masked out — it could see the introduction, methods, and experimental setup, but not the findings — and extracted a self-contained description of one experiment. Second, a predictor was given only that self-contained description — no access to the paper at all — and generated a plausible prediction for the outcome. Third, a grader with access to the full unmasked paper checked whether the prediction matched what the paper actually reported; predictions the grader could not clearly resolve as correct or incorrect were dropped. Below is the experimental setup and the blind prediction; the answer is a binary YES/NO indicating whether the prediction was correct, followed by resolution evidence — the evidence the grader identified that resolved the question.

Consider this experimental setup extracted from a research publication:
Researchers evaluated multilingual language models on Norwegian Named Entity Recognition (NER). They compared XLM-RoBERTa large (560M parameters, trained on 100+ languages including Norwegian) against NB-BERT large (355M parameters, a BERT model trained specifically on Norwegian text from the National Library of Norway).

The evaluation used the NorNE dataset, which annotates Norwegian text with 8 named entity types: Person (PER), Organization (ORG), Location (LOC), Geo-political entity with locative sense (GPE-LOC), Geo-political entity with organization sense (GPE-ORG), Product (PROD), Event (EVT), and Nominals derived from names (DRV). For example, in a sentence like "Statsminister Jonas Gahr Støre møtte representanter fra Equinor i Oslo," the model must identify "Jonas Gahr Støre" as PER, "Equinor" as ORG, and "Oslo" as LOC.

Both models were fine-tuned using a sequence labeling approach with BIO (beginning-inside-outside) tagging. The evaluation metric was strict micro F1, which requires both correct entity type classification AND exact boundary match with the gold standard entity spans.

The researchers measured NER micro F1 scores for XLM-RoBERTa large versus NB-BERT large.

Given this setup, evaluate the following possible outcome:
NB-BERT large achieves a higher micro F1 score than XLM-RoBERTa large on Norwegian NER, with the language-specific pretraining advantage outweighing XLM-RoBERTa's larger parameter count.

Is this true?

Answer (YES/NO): YES